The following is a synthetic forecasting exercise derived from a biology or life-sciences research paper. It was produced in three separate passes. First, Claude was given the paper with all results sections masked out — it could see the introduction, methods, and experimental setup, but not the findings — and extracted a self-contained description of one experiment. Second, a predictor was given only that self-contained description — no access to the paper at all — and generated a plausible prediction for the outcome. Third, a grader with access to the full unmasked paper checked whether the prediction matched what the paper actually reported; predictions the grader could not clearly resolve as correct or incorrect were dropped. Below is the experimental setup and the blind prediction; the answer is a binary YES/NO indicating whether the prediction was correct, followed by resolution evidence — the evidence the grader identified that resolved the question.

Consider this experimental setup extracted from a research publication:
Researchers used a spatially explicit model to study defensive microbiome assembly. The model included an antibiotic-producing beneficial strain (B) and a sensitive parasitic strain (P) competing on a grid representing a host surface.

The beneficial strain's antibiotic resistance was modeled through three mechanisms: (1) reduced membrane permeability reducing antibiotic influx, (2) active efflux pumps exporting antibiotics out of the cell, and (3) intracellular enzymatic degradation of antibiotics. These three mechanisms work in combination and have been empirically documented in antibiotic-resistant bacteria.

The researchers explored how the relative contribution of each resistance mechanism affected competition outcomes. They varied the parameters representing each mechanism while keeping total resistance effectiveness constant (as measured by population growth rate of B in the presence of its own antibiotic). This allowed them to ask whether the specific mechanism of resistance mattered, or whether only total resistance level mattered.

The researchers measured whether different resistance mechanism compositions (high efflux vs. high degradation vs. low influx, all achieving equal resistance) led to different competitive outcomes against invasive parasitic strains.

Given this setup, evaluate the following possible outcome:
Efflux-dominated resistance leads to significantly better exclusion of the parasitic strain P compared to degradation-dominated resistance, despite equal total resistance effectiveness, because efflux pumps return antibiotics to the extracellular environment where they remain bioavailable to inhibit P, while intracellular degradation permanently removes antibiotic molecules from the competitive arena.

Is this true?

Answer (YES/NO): YES